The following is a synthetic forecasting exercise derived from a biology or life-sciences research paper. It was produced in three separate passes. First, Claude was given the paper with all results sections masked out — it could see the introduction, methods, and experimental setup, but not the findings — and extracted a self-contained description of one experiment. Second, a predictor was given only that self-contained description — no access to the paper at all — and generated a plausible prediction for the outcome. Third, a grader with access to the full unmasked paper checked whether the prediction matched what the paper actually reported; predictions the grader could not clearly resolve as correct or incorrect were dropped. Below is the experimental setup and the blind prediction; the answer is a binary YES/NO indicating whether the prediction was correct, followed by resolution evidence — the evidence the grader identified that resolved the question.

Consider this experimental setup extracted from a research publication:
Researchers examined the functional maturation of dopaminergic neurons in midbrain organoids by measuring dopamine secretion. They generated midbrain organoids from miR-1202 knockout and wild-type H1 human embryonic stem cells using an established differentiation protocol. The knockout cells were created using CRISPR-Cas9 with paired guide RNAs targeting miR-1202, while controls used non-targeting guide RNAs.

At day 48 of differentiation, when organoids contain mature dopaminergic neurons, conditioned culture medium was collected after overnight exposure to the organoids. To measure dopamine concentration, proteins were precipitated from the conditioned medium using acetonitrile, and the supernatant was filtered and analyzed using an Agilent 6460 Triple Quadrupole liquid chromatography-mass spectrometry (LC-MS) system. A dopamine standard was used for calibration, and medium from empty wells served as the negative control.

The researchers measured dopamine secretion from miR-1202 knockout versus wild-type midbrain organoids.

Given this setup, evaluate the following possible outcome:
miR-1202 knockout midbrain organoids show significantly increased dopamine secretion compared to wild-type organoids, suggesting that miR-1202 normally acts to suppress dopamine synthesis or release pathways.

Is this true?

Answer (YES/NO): YES